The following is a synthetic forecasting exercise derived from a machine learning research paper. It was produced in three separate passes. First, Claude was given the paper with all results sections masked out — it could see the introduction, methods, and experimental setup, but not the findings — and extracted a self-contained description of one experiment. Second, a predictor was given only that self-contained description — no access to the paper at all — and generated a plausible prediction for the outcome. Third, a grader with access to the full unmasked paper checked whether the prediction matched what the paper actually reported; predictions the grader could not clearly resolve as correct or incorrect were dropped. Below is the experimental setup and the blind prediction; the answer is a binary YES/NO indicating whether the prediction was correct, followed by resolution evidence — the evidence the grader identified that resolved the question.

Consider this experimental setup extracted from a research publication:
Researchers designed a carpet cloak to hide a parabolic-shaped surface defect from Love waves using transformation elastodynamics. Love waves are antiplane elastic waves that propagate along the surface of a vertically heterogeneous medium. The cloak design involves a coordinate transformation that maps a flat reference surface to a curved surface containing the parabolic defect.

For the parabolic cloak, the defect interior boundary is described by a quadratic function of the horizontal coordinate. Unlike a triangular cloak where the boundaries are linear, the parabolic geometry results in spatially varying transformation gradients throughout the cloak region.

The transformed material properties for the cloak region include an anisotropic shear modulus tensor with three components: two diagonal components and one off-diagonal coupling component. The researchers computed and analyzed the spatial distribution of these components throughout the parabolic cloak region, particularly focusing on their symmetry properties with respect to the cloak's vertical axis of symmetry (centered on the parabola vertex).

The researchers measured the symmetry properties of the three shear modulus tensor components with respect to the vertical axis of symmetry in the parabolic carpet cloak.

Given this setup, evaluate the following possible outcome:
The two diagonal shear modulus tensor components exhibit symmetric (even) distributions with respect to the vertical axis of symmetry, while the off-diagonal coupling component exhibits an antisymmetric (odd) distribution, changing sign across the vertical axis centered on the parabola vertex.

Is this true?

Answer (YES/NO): YES